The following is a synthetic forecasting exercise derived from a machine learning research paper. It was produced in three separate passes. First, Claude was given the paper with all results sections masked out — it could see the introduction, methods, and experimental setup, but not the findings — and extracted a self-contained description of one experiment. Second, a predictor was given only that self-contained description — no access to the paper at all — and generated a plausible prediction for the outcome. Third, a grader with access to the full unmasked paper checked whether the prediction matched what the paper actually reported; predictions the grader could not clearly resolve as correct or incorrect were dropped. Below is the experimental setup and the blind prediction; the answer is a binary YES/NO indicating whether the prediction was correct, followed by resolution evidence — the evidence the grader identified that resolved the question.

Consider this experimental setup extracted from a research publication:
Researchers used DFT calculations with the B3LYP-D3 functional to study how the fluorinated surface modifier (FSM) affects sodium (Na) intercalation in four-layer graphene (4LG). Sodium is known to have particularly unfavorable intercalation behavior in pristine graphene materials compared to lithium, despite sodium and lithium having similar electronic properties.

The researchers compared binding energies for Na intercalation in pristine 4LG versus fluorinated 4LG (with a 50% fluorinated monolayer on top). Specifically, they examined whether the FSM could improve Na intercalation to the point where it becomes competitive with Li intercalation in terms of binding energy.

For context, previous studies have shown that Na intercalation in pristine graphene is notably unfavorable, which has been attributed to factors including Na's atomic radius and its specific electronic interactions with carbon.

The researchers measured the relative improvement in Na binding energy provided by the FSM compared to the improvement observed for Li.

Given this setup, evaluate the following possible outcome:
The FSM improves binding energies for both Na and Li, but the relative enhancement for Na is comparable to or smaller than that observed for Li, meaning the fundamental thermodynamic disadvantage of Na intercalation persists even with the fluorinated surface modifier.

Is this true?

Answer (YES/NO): NO